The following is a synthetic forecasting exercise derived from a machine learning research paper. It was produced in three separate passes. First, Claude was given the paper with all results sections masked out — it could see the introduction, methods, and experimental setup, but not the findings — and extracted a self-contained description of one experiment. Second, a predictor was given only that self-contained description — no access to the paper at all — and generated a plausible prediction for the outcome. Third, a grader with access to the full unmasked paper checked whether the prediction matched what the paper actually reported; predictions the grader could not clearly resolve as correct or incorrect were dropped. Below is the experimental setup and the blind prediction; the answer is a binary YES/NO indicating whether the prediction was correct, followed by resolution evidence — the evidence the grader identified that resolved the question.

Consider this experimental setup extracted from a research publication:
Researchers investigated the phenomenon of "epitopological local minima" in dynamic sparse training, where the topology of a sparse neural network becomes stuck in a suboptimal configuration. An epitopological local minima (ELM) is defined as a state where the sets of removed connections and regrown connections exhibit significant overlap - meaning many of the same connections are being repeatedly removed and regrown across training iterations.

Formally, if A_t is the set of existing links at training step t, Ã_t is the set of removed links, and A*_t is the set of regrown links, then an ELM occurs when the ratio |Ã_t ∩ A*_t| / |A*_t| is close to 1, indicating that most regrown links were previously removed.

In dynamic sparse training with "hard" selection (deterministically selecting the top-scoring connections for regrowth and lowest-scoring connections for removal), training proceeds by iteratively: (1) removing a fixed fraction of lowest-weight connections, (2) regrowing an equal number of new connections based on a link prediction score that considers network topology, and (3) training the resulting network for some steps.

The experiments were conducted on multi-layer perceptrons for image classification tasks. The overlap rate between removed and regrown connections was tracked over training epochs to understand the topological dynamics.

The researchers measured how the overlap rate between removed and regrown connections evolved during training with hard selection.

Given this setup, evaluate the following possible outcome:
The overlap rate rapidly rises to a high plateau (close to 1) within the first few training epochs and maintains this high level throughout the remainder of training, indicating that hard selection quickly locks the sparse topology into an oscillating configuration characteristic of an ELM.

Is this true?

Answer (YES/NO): YES